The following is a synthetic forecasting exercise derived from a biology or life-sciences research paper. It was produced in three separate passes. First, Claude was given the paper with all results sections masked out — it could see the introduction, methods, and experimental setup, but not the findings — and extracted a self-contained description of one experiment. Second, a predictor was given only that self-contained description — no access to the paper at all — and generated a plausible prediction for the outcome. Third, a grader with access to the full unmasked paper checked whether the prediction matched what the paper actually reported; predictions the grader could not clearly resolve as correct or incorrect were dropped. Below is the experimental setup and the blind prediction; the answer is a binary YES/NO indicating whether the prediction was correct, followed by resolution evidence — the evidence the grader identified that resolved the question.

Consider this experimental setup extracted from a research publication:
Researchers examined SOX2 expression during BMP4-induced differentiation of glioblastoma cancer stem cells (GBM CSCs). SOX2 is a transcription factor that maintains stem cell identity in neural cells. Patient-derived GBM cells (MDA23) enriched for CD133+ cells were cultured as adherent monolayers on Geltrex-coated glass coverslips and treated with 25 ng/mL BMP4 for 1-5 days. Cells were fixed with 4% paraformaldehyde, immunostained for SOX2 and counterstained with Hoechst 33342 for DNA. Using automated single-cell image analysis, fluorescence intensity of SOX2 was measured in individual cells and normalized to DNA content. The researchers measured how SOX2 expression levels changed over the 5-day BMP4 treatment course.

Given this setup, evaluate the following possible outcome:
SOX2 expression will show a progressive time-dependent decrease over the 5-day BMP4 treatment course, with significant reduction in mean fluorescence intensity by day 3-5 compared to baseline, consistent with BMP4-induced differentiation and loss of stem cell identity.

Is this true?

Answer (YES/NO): NO